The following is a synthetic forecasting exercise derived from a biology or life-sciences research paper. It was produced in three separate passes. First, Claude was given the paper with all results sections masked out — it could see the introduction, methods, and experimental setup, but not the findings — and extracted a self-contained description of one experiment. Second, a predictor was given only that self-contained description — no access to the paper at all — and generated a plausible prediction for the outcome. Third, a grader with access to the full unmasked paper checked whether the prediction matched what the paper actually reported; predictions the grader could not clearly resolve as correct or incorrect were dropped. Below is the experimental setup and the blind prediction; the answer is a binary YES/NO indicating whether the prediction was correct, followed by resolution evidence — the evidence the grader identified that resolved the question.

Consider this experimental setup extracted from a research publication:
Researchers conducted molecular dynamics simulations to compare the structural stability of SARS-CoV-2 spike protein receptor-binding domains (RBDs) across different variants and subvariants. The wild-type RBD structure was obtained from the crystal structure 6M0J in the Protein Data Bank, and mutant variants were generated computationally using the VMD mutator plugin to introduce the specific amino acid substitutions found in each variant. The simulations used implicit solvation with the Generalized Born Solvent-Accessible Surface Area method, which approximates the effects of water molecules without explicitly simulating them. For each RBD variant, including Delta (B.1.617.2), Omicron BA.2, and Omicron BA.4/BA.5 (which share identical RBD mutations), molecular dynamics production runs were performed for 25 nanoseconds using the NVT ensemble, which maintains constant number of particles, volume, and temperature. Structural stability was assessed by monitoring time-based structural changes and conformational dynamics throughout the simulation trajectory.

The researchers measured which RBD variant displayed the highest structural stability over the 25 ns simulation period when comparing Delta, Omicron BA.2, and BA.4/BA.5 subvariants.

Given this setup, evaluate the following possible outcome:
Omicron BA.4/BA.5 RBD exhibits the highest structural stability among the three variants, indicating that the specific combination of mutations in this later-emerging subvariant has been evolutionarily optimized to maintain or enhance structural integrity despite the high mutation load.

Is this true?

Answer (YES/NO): YES